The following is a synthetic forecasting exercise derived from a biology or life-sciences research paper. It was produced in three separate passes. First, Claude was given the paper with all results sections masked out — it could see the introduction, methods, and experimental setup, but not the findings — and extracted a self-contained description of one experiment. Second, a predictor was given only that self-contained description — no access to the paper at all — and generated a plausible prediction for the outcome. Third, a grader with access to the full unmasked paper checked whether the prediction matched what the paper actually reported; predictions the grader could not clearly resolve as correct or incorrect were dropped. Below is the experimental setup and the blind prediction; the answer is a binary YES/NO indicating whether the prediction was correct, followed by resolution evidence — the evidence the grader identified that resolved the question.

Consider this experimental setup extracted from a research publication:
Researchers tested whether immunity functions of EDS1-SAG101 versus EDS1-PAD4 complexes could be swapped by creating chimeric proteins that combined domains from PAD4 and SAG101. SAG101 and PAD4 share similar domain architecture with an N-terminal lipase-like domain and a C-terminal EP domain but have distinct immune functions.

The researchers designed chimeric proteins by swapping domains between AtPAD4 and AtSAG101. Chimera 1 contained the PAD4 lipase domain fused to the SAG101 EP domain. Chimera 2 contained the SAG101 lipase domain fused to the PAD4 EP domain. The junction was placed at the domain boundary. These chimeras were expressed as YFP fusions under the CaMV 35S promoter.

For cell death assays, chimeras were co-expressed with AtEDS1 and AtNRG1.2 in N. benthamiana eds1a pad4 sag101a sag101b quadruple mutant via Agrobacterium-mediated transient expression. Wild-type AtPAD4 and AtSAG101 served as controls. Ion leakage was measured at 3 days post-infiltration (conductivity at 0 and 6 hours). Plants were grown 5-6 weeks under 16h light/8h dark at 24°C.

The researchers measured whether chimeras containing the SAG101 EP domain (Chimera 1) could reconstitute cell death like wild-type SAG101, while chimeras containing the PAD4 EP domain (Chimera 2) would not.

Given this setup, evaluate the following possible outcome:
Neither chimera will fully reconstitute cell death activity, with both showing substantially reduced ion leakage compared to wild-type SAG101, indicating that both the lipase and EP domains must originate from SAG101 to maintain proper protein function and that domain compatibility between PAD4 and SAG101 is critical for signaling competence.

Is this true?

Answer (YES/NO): NO